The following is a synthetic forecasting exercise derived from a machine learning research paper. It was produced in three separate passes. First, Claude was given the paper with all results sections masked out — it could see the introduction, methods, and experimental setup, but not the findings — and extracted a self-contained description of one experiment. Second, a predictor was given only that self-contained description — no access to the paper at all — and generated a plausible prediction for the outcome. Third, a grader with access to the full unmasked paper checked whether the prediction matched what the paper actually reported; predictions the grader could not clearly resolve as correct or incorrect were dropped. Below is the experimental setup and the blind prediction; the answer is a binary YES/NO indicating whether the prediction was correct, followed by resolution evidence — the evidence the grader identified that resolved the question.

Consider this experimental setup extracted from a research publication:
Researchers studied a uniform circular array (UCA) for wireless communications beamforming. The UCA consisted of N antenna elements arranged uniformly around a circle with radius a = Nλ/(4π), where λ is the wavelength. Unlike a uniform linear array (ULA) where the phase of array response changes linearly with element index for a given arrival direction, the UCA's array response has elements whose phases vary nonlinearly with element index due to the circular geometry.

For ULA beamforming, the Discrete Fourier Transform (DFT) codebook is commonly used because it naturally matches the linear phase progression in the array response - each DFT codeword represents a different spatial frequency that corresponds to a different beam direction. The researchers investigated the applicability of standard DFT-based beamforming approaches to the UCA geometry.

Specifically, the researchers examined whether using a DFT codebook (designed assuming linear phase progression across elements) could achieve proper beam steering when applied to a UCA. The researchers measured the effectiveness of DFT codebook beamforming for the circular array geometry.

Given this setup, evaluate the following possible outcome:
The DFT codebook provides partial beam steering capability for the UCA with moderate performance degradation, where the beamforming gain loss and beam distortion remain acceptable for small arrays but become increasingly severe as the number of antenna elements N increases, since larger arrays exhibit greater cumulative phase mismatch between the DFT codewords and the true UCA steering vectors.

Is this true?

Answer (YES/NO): NO